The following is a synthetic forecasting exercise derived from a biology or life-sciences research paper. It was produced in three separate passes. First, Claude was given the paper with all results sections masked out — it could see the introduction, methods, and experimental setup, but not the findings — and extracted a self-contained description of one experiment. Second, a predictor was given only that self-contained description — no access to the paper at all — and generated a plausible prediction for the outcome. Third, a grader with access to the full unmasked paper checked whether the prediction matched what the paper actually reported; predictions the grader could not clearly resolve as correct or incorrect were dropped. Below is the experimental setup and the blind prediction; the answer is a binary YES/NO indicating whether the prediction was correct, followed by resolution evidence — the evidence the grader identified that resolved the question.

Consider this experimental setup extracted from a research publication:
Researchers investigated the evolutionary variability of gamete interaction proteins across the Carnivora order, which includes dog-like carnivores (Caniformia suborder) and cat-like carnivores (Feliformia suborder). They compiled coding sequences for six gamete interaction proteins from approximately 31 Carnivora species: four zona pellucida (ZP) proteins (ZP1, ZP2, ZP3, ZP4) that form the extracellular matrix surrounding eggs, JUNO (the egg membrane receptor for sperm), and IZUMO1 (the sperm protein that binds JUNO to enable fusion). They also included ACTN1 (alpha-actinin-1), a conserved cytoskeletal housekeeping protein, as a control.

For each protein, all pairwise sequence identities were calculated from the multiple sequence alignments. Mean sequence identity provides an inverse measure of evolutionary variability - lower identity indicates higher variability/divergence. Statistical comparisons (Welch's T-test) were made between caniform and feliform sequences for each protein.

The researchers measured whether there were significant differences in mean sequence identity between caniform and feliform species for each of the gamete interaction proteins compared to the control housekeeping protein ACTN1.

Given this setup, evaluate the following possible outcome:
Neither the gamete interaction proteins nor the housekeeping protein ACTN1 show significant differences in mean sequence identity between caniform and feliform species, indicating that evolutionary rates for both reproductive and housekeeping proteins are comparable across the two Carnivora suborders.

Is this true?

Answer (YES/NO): NO